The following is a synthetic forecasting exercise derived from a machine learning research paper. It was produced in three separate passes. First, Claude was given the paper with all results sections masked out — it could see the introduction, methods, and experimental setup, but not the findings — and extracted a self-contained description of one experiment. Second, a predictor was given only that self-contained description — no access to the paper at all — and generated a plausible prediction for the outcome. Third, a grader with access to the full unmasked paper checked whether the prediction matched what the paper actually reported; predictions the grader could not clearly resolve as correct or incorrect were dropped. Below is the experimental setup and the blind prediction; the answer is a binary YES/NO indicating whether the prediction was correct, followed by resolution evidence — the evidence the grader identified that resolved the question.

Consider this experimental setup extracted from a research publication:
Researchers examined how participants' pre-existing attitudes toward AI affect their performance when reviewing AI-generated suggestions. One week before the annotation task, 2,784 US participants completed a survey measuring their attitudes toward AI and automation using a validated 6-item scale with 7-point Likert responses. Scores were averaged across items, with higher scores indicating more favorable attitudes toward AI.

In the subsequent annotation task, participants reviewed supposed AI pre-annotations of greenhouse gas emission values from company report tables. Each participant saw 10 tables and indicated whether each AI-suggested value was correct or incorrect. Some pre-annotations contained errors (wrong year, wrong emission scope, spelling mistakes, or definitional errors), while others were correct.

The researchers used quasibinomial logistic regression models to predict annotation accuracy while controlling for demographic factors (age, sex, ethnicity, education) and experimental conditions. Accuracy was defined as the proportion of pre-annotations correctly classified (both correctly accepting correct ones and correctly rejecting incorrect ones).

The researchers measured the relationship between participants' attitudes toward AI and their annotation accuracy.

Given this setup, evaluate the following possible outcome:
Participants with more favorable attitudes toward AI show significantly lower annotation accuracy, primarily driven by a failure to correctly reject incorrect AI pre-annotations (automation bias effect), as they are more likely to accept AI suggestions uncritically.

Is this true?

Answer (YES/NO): YES